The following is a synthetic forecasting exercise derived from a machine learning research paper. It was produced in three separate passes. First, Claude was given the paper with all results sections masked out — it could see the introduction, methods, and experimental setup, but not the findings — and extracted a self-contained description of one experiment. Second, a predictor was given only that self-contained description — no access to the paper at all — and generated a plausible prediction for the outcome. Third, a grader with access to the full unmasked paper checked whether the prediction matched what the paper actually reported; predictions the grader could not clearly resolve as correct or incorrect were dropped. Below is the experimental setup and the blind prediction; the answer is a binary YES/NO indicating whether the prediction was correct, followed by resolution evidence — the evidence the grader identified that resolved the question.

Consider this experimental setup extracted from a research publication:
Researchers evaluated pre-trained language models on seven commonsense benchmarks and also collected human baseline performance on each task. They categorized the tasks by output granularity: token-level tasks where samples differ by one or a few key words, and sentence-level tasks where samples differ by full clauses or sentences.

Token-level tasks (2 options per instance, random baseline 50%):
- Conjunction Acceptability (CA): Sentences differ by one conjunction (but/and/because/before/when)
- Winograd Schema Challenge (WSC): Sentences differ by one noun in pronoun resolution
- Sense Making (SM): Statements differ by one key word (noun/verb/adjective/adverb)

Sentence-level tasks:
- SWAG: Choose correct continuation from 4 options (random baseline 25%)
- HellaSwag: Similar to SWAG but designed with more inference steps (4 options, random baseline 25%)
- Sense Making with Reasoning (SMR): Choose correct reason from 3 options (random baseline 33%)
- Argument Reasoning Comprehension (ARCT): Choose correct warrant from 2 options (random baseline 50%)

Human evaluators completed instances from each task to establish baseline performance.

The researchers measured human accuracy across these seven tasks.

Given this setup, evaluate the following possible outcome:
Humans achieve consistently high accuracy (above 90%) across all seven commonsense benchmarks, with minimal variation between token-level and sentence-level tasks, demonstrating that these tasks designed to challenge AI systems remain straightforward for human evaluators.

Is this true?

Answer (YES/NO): NO